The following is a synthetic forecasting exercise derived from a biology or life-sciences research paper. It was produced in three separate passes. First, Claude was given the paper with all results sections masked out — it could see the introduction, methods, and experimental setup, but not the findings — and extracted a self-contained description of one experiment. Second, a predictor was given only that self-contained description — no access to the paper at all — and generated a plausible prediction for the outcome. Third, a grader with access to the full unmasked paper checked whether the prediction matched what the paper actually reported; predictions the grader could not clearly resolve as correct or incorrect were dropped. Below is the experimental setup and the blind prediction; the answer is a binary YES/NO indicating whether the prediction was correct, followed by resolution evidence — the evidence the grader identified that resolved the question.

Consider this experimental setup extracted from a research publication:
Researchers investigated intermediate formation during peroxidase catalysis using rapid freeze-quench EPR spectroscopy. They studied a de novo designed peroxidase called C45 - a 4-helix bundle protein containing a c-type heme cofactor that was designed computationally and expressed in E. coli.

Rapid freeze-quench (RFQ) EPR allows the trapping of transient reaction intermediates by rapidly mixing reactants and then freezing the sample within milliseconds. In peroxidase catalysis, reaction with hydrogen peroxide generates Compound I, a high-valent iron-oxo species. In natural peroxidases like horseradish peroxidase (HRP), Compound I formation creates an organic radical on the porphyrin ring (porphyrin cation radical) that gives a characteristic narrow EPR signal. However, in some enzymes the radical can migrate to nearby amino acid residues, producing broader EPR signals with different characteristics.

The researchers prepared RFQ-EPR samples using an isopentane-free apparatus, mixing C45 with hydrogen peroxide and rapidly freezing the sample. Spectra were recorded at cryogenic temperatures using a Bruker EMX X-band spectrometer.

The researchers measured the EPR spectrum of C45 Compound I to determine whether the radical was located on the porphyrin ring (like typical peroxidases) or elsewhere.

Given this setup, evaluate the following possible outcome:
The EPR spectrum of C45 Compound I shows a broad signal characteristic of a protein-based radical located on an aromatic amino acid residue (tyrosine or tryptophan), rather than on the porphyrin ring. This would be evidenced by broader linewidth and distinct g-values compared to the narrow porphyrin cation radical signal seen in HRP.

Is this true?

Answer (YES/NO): YES